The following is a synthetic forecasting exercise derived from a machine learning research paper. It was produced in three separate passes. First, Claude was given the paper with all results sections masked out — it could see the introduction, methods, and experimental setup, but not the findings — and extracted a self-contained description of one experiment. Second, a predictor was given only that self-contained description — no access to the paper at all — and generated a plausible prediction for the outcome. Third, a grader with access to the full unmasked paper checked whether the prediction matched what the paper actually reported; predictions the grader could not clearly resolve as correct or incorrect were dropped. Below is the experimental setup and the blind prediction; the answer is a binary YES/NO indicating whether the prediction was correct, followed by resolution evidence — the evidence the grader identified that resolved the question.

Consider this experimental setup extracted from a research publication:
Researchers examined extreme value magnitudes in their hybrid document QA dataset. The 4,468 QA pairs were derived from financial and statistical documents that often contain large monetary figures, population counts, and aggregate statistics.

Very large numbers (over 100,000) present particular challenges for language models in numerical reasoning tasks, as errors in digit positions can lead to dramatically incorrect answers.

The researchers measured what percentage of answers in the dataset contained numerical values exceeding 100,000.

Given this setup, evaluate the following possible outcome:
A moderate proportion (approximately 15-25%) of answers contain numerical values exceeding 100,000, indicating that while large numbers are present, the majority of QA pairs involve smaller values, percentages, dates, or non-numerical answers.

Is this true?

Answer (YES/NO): NO